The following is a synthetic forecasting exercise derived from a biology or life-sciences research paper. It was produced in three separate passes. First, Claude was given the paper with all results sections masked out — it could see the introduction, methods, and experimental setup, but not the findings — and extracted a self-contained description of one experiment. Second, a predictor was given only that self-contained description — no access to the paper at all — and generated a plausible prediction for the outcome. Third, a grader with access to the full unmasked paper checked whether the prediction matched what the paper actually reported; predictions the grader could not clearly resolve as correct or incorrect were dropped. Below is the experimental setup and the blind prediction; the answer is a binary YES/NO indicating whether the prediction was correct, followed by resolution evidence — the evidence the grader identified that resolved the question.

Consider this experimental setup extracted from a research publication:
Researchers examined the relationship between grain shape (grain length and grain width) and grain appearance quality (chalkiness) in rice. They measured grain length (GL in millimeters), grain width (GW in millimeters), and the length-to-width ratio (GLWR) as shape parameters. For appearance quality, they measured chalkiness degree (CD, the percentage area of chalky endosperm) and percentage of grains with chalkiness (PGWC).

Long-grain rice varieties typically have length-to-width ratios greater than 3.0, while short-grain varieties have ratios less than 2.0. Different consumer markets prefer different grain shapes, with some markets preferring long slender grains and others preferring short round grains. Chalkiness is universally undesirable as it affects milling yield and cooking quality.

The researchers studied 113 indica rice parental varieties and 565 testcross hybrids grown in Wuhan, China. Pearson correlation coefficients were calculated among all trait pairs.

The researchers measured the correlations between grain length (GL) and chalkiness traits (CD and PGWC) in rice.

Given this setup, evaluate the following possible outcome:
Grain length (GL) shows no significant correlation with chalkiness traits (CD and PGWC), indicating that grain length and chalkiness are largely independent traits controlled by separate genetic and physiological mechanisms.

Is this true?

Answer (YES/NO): NO